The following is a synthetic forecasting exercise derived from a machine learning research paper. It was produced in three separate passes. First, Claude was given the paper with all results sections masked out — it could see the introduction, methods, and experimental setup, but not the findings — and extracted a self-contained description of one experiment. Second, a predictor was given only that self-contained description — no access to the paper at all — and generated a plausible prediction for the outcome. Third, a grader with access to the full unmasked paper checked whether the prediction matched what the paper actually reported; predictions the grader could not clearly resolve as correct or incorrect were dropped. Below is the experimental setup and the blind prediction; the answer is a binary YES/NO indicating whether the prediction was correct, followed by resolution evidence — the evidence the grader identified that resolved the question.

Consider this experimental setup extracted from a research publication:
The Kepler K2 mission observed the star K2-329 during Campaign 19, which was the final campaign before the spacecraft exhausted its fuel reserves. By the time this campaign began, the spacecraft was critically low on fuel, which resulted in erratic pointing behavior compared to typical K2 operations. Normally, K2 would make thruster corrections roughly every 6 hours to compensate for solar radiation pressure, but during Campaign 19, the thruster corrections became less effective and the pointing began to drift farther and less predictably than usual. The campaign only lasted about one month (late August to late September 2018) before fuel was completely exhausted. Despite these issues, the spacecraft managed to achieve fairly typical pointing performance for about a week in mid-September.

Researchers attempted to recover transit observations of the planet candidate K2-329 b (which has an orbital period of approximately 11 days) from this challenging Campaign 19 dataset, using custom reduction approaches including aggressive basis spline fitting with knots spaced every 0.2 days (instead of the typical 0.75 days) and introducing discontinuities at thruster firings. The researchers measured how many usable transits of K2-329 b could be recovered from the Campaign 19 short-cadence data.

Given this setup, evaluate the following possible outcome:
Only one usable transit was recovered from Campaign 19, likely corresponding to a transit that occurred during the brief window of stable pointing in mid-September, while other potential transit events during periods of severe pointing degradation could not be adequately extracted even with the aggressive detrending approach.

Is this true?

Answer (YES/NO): NO